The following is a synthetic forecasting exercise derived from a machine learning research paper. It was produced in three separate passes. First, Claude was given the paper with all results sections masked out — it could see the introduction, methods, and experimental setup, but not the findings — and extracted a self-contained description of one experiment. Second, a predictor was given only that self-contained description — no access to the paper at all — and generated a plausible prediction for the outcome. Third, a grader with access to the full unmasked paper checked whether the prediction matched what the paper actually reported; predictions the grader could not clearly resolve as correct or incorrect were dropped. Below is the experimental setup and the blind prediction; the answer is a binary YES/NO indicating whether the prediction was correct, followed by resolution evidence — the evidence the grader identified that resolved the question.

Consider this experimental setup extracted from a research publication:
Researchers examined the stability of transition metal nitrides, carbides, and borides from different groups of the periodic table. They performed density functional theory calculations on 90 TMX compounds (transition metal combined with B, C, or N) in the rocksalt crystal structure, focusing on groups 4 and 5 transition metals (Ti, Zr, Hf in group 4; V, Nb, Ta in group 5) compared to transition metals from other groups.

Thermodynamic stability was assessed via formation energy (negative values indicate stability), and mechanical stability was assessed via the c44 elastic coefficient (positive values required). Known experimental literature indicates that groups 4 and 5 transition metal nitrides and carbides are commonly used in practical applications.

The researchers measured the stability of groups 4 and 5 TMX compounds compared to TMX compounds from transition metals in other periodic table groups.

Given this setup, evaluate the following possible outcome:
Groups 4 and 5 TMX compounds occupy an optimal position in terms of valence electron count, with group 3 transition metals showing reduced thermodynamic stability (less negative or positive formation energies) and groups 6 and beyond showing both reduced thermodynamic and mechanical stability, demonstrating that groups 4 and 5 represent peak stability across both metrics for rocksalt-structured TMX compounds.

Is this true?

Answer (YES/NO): NO